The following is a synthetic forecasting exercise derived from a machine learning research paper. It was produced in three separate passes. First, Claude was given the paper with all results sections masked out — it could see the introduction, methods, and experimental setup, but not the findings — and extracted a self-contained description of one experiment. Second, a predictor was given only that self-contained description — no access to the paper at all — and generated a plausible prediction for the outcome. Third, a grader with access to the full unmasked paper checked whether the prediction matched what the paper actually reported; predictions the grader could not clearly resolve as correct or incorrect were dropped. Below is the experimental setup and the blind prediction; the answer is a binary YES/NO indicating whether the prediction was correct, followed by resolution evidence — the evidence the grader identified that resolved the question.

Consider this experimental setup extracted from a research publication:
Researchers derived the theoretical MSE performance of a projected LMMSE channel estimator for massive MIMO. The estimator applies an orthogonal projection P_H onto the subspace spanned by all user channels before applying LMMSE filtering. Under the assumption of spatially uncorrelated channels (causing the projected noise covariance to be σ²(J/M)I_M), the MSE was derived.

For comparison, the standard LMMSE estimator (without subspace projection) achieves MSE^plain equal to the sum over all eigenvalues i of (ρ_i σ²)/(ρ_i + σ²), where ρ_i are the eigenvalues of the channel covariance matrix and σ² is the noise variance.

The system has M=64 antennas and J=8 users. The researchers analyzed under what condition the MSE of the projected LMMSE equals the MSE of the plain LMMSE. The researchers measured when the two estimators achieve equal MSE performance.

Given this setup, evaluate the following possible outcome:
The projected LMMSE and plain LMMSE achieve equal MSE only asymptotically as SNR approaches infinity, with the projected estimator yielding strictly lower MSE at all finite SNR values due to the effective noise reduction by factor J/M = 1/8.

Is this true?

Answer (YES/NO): NO